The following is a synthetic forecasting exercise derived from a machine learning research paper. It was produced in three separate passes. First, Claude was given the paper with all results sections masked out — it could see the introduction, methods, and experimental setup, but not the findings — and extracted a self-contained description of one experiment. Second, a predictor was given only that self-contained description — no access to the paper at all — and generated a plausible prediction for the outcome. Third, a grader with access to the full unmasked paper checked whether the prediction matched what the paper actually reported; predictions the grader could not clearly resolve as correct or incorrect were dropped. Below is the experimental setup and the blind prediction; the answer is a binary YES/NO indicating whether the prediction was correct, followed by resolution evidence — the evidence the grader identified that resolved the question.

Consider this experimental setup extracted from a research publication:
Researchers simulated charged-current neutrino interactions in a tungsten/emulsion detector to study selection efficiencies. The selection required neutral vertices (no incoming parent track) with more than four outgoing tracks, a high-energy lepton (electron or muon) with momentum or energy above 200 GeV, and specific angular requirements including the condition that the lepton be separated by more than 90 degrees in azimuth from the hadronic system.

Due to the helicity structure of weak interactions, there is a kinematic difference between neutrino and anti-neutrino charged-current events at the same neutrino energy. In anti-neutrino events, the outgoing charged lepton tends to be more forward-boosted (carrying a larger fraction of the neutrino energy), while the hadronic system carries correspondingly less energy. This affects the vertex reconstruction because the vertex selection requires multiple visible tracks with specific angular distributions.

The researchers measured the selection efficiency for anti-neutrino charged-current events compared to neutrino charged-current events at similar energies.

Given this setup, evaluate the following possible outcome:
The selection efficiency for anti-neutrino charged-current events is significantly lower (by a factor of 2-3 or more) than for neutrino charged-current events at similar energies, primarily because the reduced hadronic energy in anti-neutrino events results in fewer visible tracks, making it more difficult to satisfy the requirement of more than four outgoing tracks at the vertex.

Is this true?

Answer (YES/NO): NO